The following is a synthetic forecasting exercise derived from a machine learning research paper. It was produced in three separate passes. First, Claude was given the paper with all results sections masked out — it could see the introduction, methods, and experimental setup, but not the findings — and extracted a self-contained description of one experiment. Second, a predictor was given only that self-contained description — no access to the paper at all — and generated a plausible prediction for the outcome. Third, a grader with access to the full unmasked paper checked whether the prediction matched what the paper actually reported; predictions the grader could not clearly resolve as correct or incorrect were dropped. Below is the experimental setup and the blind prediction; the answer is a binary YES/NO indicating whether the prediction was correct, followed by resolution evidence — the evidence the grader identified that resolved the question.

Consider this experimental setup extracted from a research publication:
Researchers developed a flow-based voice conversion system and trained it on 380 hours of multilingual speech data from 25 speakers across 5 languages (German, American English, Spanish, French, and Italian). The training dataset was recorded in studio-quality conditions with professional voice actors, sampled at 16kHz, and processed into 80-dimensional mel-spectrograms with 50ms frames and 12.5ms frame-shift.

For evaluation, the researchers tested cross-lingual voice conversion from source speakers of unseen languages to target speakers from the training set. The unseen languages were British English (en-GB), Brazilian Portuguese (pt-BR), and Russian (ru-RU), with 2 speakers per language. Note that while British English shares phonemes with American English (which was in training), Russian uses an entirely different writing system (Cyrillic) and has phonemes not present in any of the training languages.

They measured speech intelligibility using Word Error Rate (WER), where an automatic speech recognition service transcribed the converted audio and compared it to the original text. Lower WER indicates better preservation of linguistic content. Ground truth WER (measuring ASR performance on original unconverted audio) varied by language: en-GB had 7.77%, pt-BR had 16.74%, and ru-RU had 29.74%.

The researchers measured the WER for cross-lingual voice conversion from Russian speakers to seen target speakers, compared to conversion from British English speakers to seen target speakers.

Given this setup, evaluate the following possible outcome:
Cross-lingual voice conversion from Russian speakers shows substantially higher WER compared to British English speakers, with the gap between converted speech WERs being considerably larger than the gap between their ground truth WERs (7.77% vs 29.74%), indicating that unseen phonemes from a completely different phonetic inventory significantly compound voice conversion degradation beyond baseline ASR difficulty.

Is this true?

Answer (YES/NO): NO